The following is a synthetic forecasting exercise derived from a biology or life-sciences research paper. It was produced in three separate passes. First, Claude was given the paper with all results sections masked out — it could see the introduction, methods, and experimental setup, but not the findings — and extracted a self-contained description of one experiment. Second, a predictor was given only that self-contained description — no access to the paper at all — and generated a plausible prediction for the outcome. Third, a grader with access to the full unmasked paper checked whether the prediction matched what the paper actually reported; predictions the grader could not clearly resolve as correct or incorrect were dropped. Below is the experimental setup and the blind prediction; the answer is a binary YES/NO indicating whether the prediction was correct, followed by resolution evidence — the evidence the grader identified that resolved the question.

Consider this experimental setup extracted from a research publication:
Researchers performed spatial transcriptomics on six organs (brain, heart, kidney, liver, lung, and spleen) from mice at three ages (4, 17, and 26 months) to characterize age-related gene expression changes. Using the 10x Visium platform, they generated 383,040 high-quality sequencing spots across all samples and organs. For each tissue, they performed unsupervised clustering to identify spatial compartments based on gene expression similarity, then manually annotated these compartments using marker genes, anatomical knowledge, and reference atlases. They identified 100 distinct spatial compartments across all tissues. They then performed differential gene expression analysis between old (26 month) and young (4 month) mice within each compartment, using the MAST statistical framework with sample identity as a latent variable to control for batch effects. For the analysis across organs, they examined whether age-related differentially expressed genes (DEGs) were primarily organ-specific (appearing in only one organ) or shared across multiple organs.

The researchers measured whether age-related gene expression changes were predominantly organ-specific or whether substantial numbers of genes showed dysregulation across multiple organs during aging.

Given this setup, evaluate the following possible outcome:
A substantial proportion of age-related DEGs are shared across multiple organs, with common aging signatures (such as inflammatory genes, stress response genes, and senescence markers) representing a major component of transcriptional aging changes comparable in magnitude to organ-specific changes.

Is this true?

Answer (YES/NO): NO